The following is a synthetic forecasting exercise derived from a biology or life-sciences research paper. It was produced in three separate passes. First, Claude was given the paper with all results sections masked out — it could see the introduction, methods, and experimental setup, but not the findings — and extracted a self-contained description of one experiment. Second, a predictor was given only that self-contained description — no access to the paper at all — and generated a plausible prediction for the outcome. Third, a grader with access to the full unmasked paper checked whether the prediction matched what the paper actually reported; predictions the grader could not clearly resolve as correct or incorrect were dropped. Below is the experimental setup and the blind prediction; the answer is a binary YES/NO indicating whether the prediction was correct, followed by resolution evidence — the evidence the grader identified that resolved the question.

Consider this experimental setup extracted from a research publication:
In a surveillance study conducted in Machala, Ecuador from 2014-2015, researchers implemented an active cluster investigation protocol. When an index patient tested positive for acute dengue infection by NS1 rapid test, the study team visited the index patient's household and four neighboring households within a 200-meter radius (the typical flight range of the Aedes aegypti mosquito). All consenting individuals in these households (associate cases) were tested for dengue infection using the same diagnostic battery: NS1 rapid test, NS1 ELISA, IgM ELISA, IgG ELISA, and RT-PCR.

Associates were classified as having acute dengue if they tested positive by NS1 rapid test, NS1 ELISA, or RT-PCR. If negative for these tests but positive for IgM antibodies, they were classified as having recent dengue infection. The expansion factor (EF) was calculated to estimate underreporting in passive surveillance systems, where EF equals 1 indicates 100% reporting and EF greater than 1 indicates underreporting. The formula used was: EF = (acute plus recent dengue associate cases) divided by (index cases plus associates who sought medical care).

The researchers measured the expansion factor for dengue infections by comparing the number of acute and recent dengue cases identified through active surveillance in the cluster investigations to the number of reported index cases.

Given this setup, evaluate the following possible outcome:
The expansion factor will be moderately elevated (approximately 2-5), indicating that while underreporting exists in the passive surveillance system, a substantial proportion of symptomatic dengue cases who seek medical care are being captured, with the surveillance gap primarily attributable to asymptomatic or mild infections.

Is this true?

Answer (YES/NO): YES